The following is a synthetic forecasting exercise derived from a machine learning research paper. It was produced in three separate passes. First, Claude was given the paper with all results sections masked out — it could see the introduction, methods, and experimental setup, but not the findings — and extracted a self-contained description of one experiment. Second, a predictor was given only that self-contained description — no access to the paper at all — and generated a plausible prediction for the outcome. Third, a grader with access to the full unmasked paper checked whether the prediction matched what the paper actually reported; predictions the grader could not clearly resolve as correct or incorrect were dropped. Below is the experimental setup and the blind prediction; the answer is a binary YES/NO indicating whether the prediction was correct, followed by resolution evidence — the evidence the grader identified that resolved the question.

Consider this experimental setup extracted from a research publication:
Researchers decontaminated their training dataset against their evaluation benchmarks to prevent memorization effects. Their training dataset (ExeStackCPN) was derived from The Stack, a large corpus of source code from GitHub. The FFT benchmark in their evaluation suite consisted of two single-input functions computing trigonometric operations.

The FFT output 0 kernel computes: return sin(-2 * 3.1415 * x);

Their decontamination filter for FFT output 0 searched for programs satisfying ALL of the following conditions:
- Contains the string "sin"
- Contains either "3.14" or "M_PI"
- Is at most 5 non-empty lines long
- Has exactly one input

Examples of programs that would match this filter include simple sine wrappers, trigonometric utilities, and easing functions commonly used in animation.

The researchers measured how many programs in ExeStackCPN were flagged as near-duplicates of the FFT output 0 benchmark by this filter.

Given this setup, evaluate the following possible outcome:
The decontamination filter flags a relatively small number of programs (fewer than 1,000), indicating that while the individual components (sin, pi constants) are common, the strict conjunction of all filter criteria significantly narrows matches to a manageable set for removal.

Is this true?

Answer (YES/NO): YES